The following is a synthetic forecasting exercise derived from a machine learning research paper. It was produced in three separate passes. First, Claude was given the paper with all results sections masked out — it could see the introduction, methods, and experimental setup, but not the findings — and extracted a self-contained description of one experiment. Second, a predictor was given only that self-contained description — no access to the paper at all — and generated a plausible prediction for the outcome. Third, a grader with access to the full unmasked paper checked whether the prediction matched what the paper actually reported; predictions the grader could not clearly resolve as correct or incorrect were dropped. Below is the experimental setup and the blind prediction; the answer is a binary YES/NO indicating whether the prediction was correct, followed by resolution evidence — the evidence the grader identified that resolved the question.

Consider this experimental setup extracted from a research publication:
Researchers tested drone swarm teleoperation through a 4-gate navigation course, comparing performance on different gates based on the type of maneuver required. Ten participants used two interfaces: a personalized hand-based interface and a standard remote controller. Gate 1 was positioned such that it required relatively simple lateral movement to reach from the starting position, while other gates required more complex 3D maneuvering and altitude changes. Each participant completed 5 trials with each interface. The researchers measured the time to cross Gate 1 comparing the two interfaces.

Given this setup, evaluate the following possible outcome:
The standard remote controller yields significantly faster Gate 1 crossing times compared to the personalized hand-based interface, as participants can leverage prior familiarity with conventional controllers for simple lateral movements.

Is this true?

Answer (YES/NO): YES